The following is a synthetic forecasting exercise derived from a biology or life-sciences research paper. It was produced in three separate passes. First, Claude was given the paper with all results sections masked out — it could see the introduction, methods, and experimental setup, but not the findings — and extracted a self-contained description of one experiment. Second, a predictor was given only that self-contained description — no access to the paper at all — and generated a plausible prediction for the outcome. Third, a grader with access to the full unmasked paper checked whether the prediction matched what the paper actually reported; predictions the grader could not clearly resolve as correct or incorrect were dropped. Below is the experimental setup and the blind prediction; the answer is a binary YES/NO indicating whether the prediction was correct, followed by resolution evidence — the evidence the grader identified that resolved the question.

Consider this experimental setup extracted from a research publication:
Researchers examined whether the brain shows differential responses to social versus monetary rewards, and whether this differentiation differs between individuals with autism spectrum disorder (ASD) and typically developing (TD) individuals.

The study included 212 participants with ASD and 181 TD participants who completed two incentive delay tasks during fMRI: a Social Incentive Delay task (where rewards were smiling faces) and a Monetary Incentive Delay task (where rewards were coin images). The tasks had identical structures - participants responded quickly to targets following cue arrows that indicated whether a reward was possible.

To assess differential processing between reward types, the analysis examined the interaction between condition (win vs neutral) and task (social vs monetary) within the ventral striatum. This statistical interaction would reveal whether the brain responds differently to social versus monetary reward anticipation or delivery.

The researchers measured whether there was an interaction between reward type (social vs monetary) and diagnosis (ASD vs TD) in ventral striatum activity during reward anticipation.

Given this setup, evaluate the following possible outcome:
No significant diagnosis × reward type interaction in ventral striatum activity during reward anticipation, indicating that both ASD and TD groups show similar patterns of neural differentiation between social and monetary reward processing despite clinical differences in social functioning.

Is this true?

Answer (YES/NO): YES